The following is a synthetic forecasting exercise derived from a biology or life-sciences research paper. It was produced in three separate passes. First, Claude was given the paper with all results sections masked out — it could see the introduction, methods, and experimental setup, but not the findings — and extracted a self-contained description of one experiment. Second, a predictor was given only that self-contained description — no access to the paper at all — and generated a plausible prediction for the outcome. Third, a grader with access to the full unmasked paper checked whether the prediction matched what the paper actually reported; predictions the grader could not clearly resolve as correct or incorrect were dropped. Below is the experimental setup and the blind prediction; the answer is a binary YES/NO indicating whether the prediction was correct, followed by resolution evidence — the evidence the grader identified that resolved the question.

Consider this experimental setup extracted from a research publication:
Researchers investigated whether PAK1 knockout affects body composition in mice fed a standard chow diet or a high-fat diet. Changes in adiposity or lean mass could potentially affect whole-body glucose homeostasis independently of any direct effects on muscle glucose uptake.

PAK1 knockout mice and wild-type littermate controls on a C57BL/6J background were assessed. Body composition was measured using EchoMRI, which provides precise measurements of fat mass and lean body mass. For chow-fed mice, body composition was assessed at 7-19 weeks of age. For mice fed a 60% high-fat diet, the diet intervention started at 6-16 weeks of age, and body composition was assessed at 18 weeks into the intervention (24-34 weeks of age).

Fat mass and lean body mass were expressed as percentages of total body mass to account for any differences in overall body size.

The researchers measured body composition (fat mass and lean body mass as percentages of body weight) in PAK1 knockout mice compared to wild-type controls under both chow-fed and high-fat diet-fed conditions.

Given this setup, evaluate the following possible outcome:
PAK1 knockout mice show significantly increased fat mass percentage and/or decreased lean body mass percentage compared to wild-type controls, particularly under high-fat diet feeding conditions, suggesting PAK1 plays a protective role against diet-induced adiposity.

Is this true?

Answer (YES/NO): NO